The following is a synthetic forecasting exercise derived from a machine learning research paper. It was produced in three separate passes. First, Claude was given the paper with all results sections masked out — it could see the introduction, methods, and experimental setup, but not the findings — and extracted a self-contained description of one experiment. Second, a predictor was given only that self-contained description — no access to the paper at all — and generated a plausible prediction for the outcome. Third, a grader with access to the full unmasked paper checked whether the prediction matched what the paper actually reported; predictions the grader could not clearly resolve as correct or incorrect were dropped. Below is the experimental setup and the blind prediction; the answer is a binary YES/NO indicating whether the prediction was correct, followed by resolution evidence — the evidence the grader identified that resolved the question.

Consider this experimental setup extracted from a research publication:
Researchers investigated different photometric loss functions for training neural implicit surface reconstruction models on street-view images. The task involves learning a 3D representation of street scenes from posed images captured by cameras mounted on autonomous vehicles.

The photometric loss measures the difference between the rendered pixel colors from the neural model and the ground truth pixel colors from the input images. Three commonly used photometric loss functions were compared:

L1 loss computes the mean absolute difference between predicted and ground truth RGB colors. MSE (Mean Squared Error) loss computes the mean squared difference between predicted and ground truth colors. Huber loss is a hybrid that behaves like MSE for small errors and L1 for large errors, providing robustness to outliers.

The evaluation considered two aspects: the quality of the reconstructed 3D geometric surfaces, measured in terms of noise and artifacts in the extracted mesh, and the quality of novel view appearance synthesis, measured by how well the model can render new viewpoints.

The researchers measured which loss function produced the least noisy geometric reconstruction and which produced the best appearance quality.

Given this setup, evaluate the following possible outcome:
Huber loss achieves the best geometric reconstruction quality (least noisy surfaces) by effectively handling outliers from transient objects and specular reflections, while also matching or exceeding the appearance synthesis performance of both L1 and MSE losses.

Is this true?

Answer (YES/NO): NO